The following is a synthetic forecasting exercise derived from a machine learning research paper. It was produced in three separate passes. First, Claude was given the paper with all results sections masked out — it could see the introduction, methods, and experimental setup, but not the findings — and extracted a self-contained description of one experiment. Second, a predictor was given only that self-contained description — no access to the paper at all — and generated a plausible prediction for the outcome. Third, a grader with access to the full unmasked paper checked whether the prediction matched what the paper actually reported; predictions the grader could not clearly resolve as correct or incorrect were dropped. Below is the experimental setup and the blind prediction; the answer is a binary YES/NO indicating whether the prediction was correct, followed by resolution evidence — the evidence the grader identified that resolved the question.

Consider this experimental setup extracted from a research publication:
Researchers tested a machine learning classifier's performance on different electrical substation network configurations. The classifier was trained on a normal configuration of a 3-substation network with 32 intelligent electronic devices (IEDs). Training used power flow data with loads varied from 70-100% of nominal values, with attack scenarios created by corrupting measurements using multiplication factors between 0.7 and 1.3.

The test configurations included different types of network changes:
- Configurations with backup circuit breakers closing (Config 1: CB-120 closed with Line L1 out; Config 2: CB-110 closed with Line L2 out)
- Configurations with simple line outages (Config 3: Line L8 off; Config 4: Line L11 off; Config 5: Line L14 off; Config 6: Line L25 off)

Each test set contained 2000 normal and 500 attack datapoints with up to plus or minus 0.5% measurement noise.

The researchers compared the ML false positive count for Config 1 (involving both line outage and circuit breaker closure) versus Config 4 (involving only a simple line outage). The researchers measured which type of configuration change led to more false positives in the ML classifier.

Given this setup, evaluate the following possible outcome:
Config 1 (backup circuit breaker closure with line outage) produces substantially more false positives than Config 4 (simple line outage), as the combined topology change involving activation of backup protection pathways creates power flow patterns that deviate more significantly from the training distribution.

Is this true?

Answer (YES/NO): YES